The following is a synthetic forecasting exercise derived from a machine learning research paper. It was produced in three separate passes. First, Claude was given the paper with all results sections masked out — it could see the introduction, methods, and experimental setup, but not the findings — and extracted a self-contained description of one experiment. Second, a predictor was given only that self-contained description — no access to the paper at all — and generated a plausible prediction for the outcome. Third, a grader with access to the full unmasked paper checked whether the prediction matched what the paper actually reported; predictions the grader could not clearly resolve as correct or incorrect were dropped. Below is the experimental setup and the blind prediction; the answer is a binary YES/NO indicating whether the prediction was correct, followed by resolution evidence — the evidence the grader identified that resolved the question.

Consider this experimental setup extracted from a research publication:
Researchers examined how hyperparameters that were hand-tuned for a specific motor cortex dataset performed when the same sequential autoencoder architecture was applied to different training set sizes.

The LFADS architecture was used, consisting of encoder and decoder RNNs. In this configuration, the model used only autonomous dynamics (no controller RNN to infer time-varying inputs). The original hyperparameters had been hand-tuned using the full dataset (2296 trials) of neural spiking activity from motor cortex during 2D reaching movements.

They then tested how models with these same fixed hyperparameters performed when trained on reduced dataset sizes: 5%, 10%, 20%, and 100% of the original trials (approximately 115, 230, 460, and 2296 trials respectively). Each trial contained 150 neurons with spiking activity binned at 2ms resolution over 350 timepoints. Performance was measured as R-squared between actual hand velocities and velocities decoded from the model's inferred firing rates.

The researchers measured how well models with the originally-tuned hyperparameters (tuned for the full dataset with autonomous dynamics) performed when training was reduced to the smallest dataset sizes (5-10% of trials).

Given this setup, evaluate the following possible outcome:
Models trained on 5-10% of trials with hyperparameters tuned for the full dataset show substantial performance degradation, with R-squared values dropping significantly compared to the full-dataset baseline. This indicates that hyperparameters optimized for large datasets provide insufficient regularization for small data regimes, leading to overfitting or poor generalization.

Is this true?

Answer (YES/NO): YES